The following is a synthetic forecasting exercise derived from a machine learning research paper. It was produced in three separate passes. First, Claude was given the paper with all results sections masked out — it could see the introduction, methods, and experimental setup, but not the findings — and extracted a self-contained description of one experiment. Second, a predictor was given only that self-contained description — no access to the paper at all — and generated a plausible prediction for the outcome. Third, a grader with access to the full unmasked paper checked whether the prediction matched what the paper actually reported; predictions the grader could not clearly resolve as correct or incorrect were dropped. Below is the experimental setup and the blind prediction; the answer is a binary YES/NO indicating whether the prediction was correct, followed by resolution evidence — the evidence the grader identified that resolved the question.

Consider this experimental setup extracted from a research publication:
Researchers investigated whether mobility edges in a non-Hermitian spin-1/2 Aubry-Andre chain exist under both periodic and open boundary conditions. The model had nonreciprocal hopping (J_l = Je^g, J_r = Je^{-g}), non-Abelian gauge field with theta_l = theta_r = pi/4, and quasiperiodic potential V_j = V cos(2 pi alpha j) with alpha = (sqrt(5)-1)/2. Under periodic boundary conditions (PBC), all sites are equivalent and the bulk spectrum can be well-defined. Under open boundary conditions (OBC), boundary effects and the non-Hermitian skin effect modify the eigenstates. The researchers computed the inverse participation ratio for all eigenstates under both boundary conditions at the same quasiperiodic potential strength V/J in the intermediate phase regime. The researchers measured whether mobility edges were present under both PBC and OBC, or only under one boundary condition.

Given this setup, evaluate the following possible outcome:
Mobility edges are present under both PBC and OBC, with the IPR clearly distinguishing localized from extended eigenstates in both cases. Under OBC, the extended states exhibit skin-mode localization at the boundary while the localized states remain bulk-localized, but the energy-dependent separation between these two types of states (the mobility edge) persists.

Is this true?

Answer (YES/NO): YES